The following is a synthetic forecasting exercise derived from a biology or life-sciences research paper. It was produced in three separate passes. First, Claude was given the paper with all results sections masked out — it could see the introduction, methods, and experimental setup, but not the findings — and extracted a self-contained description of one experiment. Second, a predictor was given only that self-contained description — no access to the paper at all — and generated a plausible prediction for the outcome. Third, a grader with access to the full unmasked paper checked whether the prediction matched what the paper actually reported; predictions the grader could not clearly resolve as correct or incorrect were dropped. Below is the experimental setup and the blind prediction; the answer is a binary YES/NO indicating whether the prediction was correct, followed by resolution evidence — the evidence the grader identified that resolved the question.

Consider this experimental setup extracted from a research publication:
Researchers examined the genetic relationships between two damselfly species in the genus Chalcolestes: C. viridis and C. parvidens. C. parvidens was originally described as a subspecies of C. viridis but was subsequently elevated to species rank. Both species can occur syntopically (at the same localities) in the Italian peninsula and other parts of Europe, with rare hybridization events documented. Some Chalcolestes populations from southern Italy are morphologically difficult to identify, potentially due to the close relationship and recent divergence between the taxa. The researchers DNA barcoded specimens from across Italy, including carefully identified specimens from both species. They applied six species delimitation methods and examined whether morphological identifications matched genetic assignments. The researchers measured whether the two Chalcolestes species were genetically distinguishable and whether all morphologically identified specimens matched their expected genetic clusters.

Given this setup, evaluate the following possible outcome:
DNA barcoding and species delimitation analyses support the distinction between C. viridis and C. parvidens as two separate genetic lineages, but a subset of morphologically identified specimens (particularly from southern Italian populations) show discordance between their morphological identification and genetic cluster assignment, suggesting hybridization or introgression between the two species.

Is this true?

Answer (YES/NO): NO